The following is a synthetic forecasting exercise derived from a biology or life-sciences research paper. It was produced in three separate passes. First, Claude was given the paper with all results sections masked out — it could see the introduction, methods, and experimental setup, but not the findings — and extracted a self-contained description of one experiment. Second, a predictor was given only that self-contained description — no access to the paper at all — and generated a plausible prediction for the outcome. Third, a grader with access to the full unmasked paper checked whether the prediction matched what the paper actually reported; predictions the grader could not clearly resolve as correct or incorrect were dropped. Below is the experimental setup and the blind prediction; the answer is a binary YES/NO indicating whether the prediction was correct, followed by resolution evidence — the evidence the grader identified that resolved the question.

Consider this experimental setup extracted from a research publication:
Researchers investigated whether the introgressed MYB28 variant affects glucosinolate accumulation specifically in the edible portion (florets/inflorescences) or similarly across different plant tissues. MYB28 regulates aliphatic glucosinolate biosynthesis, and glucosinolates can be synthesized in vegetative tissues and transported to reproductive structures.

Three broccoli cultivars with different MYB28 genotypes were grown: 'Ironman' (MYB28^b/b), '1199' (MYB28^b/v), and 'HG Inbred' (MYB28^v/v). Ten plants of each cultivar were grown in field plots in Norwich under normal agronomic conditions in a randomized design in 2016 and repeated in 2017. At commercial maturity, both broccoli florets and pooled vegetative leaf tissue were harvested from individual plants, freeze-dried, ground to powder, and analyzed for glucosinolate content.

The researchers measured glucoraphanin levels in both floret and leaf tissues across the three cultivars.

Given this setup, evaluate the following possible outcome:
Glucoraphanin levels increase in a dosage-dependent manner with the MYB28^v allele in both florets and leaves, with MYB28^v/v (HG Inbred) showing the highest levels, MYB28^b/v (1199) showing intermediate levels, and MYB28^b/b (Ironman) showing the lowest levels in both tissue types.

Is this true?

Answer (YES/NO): YES